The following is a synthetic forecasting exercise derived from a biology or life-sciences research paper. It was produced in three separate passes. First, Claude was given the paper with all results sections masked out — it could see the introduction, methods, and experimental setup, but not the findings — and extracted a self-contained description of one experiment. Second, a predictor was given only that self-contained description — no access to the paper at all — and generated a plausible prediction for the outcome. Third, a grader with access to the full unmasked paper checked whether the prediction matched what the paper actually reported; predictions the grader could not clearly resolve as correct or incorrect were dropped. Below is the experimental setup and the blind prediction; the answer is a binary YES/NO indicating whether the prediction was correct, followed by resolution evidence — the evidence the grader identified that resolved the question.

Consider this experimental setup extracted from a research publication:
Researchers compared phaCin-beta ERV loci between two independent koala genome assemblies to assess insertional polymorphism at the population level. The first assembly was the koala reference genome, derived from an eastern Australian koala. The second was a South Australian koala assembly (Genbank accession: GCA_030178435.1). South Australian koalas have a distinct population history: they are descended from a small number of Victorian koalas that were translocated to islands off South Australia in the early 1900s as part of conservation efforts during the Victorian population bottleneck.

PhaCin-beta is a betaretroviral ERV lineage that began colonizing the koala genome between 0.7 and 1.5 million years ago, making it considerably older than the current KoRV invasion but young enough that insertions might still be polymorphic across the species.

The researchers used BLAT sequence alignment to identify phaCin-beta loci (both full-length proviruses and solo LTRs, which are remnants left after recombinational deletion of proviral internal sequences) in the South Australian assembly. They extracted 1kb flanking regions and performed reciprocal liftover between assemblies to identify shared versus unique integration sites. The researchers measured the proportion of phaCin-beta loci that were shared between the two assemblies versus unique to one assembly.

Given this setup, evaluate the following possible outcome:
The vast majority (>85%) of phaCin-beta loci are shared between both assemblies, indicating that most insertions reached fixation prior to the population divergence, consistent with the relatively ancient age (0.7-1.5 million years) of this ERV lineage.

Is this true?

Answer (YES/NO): NO